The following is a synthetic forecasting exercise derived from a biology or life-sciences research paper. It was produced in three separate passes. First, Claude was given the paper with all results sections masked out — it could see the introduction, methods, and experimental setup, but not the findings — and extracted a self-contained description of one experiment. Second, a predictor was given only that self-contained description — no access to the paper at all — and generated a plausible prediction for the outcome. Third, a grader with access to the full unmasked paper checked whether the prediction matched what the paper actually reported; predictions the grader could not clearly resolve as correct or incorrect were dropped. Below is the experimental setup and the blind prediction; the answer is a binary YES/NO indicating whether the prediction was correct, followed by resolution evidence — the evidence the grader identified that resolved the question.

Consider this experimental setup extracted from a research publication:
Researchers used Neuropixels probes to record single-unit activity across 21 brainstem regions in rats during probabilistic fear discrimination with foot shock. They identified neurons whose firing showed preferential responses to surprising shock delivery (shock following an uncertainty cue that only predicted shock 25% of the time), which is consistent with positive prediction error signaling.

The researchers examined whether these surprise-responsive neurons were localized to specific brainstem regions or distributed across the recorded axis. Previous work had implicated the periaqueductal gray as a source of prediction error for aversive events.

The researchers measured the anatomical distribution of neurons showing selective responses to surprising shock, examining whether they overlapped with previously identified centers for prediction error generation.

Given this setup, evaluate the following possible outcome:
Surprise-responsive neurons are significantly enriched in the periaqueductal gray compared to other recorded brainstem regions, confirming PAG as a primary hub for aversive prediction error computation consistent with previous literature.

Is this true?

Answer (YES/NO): NO